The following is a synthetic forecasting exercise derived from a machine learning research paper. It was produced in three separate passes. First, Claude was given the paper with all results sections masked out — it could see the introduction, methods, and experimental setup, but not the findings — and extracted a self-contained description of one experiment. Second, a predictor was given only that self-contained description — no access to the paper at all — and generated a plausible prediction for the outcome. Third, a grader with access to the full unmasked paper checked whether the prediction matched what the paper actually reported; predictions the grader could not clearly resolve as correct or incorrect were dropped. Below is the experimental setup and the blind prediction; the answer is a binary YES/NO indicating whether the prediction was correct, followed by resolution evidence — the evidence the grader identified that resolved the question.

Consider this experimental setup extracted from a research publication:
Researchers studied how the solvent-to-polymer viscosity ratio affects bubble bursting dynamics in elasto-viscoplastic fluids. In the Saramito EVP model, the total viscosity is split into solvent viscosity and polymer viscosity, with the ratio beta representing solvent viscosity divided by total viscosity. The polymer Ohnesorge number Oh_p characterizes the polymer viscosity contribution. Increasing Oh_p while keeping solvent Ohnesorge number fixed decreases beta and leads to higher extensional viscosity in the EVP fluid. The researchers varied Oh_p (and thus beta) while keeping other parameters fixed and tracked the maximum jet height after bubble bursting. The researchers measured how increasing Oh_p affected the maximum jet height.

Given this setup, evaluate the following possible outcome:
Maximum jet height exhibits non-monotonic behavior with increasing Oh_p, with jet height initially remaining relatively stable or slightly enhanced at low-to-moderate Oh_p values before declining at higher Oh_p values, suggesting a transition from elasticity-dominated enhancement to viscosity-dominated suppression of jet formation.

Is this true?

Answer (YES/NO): NO